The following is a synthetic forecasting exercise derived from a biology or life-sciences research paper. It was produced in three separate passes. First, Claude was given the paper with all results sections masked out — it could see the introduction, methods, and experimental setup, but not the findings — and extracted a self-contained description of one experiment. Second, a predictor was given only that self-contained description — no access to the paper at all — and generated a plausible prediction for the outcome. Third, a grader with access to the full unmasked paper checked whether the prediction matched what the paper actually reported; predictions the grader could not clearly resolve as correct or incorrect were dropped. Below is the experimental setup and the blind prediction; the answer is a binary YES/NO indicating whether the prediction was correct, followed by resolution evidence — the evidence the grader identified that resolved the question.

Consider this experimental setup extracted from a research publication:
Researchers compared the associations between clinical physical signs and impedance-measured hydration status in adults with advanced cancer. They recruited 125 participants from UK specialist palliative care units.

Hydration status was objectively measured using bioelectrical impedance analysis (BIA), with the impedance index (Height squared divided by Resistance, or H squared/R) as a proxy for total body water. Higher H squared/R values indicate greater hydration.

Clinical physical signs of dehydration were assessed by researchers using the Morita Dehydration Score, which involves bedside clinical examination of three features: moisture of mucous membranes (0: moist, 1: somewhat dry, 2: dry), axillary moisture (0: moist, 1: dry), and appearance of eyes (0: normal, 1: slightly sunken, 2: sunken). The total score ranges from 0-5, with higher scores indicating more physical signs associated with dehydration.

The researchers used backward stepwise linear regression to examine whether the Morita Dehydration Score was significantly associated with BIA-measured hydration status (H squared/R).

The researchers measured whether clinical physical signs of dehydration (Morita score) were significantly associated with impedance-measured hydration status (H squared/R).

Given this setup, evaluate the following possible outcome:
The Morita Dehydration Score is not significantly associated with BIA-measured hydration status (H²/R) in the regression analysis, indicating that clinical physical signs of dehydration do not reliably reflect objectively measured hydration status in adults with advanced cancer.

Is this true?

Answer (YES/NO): NO